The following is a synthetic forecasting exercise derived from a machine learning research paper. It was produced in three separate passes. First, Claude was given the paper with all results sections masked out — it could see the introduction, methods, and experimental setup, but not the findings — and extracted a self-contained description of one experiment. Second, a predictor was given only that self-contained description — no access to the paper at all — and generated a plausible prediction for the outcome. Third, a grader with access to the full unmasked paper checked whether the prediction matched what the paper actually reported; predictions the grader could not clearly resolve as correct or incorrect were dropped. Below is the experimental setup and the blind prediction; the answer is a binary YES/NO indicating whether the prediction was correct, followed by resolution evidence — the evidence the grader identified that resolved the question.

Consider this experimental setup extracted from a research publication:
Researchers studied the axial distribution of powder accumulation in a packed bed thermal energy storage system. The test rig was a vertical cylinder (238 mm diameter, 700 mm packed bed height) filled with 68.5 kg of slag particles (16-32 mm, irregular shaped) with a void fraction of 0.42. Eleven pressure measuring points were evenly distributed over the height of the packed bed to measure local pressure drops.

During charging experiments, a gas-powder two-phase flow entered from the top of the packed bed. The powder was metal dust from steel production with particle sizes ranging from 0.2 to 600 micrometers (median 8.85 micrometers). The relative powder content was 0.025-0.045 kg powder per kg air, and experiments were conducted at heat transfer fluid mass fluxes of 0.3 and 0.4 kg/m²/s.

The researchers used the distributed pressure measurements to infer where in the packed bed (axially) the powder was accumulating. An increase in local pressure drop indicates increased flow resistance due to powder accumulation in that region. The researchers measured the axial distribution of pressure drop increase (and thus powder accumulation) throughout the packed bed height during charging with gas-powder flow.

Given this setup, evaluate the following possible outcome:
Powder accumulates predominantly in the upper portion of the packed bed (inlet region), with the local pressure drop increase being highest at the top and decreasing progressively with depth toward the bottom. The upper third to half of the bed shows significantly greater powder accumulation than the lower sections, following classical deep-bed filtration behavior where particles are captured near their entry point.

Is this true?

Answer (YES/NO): NO